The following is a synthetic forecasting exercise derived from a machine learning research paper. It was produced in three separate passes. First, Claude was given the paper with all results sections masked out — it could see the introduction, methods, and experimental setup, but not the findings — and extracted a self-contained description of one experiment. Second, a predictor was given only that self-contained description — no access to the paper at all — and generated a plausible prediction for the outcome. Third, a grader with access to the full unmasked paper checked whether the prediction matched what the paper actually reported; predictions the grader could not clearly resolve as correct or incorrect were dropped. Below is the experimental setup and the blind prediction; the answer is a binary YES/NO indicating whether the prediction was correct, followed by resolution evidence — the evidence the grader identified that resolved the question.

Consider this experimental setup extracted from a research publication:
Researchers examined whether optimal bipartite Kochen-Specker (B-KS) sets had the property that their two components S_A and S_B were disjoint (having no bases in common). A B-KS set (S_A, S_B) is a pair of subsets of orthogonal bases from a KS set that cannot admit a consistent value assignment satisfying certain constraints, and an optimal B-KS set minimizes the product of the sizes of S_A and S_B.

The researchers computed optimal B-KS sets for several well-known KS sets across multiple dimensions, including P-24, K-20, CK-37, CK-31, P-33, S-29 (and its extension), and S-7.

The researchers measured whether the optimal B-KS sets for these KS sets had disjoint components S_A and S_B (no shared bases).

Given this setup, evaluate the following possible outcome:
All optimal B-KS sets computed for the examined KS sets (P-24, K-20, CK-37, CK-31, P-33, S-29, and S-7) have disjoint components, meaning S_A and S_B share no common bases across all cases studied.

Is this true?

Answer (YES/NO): YES